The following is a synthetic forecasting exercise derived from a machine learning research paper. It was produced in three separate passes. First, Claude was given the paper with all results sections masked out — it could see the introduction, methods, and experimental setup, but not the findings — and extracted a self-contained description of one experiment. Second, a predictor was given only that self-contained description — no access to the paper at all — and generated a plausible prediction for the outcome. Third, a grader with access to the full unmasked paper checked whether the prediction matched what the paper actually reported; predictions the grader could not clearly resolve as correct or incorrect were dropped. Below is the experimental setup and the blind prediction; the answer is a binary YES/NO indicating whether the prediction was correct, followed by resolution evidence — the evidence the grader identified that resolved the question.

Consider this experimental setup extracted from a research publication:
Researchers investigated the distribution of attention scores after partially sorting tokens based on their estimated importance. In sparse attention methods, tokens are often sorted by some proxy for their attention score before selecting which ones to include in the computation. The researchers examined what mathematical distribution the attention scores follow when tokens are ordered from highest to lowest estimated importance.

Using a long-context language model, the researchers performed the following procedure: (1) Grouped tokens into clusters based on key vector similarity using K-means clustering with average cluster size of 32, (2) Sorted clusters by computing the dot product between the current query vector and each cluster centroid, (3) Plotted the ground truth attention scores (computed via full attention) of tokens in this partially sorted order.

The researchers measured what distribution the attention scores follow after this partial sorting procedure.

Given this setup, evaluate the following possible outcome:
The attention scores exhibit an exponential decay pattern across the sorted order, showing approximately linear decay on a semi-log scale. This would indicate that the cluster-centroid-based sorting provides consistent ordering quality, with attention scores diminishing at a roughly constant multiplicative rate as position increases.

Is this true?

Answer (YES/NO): NO